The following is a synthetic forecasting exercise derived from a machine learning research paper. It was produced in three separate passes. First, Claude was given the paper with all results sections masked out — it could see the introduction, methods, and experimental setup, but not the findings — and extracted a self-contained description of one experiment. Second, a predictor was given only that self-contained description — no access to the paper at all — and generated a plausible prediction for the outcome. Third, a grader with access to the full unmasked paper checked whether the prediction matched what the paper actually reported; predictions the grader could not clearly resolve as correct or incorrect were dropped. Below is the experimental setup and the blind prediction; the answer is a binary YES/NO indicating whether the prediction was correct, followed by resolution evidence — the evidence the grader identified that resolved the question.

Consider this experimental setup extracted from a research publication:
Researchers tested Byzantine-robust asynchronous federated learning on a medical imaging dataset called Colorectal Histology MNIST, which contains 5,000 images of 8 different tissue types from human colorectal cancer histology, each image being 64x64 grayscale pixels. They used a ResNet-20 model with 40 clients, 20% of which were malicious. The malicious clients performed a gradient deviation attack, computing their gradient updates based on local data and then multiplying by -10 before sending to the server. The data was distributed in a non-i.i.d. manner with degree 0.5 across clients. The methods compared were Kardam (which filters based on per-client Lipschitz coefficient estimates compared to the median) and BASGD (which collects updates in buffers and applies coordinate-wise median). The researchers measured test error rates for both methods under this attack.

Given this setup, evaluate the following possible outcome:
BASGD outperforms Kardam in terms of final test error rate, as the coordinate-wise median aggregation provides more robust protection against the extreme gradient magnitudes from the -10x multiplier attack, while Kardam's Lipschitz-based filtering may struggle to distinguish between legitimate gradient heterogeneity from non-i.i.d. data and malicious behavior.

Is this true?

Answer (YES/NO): NO